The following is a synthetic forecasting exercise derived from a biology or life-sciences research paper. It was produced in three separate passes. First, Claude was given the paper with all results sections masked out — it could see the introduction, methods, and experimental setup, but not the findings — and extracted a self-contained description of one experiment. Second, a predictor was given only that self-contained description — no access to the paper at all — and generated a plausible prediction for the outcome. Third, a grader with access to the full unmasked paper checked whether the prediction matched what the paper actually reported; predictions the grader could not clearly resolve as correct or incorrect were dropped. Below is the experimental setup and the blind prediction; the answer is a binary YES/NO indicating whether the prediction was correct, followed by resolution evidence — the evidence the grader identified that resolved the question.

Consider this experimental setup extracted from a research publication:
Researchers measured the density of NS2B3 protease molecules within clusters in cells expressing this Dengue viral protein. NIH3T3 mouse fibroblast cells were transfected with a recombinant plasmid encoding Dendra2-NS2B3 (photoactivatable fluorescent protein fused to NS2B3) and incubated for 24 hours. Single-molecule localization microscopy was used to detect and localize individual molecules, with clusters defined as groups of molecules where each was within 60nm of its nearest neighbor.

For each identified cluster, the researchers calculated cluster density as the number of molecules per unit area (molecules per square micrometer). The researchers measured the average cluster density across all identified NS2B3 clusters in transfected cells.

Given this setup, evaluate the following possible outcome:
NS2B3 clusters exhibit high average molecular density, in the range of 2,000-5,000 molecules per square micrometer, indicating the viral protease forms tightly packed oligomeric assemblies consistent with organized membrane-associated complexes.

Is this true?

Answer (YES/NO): YES